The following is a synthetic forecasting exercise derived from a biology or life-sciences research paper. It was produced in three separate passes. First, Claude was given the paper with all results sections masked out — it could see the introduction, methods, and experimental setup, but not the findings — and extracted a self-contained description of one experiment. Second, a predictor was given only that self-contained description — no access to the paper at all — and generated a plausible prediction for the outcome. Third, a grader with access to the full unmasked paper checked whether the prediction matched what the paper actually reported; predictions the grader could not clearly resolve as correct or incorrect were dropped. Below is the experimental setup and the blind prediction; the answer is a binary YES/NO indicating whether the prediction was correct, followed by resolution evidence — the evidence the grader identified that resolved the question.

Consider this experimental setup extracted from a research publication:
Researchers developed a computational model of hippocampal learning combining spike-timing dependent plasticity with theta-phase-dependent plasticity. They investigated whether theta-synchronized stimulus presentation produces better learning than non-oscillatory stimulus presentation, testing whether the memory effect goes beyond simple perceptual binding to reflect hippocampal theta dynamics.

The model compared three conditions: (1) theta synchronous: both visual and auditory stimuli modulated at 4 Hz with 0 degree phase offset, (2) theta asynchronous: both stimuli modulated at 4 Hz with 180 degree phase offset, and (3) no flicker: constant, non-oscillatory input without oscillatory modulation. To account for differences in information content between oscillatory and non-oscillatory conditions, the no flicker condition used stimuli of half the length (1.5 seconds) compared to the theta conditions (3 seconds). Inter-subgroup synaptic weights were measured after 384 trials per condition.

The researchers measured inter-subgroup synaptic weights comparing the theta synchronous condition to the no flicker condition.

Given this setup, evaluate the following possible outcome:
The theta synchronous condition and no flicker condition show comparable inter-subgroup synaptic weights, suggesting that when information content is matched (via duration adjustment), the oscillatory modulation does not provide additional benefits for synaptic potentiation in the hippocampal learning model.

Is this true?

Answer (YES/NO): NO